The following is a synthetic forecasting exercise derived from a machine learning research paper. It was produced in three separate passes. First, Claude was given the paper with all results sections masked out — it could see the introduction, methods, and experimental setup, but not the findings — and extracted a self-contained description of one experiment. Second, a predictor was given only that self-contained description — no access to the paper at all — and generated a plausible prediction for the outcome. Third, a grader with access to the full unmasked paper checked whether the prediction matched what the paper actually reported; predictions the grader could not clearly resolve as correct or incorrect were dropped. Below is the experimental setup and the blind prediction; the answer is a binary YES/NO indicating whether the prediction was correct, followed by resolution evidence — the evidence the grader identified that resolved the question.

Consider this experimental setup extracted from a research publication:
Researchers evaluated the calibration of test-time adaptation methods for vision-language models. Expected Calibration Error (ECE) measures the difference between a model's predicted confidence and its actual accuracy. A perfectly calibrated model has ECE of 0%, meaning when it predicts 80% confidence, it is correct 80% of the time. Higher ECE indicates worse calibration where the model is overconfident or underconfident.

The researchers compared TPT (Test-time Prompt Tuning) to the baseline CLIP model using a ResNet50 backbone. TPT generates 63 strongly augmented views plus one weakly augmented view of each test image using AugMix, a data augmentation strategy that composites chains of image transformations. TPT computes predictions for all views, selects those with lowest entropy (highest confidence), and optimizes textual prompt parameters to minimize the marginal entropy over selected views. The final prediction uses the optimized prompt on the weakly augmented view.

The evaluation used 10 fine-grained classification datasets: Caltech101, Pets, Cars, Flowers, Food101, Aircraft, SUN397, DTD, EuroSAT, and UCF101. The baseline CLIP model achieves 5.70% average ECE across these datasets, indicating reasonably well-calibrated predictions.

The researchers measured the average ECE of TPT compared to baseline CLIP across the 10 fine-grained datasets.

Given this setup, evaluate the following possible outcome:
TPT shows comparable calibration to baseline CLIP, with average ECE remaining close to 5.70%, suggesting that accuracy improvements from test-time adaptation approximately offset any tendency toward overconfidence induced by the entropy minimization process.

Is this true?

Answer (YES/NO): NO